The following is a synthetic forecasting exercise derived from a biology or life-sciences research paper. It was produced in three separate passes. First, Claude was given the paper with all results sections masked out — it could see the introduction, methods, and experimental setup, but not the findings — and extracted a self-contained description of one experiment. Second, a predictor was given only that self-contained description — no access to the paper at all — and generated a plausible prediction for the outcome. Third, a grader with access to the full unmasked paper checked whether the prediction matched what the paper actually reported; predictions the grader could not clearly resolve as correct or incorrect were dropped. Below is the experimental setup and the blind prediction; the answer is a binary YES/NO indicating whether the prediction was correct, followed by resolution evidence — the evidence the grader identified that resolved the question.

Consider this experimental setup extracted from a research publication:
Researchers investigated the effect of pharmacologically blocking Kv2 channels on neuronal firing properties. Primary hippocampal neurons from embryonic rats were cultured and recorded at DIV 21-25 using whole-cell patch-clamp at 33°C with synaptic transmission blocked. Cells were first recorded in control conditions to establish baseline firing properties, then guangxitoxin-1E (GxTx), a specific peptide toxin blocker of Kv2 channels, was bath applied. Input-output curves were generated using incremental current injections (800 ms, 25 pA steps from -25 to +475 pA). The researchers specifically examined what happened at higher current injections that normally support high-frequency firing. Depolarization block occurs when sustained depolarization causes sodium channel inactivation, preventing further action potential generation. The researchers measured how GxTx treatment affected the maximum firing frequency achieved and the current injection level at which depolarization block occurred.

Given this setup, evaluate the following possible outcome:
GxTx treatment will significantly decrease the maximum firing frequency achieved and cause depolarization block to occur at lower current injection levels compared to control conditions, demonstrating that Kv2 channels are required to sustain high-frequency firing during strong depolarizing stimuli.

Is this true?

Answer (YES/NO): YES